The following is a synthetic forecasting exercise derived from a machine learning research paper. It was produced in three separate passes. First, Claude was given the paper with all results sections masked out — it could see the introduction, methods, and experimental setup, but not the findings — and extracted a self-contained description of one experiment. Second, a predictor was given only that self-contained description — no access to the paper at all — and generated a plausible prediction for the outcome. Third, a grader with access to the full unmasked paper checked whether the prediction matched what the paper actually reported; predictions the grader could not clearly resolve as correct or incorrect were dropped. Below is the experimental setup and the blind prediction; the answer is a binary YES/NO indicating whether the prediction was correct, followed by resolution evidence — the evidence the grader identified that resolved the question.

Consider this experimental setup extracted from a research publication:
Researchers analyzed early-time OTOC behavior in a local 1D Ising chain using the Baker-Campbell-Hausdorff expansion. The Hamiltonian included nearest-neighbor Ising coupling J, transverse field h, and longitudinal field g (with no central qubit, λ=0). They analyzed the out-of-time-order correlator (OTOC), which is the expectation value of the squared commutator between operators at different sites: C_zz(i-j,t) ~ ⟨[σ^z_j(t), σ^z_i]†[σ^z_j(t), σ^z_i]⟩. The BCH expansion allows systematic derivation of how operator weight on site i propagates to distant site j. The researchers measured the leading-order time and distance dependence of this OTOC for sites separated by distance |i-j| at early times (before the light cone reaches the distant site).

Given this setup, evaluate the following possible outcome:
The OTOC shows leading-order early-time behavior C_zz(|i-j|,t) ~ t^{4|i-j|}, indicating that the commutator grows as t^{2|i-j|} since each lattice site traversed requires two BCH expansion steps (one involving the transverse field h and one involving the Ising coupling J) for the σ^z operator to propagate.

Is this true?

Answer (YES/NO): NO